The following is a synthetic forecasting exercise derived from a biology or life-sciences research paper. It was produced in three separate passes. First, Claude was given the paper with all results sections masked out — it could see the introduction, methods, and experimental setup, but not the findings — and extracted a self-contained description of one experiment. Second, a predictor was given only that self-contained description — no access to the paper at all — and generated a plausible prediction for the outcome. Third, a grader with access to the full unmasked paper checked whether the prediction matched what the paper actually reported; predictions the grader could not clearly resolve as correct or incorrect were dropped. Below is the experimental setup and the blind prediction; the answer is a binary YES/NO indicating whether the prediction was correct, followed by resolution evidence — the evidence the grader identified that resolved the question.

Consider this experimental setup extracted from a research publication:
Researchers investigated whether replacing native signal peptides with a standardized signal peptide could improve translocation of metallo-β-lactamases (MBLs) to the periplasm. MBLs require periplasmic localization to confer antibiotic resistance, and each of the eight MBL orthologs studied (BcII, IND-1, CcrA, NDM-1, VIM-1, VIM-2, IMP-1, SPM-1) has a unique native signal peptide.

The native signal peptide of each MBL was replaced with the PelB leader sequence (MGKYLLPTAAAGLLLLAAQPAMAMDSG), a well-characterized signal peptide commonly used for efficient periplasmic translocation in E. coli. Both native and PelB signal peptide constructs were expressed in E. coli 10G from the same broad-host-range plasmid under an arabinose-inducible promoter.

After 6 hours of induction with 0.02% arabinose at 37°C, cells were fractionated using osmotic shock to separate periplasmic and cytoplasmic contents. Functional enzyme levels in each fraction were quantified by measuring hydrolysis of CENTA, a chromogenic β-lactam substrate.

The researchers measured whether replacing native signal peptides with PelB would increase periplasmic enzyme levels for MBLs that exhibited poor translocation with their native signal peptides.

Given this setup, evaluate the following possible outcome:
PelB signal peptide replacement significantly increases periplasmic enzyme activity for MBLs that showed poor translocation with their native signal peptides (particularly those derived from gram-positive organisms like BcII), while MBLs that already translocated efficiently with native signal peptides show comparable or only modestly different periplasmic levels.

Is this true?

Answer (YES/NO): NO